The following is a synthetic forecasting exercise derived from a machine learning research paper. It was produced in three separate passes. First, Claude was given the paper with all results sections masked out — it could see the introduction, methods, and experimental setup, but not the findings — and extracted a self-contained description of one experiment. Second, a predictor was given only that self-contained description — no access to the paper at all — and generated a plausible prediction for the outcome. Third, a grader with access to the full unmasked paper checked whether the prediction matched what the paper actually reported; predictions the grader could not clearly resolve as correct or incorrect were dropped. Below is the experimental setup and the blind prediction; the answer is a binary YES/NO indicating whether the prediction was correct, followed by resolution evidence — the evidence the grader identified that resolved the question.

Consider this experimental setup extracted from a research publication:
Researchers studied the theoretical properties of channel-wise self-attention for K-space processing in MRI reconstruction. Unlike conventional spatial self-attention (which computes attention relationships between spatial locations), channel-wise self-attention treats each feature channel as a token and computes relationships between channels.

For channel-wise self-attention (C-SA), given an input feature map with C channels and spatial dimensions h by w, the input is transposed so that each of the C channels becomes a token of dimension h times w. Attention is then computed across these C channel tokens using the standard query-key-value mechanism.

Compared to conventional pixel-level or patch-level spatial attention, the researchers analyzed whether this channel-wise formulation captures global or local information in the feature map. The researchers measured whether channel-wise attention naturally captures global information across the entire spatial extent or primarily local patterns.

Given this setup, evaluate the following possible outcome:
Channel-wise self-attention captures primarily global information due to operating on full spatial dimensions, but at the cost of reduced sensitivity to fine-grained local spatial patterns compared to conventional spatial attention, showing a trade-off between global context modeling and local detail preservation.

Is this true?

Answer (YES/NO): NO